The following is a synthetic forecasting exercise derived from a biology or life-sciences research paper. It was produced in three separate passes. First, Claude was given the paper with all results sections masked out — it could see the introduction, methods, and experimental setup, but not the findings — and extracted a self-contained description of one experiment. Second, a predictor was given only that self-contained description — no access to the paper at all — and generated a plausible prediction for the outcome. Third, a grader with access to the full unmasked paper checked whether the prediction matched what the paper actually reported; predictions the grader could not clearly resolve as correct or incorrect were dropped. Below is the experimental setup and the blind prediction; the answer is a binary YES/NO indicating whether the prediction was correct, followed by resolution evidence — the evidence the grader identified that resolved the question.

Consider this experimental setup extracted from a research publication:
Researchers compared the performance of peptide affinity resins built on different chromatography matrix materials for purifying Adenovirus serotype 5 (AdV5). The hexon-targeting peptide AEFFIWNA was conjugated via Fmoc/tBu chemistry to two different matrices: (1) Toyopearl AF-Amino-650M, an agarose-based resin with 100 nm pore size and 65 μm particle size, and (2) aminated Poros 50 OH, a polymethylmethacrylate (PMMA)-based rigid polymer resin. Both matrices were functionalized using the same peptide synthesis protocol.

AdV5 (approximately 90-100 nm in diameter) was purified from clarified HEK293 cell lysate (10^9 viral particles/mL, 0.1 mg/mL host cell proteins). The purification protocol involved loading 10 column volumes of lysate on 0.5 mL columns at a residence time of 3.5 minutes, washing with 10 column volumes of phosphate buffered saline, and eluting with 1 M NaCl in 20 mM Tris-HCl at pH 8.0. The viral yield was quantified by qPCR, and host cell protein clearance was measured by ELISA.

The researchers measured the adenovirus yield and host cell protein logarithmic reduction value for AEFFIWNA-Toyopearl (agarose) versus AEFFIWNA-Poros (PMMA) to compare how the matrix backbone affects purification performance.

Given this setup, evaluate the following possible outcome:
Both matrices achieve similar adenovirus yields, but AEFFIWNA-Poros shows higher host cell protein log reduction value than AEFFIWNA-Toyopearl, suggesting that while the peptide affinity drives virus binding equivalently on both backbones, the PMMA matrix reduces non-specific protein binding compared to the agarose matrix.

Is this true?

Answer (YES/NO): NO